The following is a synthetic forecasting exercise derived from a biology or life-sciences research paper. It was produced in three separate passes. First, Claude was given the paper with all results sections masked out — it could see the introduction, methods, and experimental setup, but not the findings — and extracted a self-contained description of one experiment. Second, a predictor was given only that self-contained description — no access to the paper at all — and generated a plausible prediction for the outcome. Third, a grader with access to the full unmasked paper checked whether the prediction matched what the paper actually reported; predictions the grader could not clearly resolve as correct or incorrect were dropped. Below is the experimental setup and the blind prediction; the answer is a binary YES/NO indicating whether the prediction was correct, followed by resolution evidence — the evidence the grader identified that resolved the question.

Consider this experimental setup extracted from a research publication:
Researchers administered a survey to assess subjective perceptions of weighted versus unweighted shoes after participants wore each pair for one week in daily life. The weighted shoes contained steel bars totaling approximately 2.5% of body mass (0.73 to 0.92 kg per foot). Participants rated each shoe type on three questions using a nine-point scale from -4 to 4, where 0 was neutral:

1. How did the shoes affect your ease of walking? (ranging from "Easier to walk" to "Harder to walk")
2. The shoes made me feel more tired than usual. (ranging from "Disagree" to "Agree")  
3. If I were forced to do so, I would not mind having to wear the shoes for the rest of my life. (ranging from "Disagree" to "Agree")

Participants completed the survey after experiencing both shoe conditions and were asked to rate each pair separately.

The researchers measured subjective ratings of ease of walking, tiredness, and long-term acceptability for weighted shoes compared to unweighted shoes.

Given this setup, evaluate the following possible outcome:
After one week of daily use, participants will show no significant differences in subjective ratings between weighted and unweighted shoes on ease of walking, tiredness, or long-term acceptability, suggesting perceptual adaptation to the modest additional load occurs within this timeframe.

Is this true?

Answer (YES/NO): NO